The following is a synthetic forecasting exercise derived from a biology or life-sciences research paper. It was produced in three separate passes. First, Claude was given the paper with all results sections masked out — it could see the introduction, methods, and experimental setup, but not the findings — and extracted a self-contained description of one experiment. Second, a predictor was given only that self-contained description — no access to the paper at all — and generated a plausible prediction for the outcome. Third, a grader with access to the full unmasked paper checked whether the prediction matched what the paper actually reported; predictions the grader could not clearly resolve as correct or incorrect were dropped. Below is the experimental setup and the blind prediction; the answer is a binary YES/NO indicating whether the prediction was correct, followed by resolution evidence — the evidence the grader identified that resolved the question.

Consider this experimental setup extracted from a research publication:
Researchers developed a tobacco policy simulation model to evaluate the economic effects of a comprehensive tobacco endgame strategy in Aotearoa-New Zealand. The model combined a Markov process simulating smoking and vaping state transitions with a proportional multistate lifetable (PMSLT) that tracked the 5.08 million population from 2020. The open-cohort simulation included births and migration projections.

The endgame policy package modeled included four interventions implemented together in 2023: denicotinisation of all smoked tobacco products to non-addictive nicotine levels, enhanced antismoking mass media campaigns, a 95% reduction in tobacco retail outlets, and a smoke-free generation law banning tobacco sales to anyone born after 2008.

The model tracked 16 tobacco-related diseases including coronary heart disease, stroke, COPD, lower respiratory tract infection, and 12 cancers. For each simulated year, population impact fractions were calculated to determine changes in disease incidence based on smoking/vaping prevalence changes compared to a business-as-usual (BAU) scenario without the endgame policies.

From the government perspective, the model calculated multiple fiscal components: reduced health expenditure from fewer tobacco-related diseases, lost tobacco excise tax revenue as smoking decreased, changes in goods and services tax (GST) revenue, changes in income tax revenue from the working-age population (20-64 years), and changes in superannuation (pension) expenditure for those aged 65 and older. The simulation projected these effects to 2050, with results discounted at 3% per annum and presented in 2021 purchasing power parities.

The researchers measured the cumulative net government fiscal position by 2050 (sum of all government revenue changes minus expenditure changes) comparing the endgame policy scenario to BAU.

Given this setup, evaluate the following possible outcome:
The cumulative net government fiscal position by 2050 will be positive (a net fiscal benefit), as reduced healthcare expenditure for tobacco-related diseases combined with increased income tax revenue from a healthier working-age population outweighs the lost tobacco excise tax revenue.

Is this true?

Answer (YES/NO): NO